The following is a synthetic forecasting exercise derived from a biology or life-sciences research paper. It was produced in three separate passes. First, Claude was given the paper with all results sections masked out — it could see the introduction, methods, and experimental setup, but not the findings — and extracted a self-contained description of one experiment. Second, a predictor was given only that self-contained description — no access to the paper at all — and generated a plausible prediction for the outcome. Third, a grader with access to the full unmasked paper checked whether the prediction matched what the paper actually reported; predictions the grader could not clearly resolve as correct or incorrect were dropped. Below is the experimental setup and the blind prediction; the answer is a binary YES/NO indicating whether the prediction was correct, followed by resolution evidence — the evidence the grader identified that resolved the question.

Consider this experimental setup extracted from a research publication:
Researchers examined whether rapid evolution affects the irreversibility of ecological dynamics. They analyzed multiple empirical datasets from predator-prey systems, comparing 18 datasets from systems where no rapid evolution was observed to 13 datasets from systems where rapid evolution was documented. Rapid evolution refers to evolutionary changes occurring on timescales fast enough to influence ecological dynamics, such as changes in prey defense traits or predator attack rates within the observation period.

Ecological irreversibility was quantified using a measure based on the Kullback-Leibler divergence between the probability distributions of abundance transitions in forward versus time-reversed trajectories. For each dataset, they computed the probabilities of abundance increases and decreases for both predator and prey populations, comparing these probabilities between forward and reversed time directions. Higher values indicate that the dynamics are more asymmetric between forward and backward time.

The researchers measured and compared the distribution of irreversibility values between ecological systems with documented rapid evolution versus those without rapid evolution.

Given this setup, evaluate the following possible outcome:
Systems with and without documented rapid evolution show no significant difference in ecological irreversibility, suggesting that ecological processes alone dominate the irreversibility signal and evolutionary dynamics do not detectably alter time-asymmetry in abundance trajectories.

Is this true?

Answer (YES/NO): NO